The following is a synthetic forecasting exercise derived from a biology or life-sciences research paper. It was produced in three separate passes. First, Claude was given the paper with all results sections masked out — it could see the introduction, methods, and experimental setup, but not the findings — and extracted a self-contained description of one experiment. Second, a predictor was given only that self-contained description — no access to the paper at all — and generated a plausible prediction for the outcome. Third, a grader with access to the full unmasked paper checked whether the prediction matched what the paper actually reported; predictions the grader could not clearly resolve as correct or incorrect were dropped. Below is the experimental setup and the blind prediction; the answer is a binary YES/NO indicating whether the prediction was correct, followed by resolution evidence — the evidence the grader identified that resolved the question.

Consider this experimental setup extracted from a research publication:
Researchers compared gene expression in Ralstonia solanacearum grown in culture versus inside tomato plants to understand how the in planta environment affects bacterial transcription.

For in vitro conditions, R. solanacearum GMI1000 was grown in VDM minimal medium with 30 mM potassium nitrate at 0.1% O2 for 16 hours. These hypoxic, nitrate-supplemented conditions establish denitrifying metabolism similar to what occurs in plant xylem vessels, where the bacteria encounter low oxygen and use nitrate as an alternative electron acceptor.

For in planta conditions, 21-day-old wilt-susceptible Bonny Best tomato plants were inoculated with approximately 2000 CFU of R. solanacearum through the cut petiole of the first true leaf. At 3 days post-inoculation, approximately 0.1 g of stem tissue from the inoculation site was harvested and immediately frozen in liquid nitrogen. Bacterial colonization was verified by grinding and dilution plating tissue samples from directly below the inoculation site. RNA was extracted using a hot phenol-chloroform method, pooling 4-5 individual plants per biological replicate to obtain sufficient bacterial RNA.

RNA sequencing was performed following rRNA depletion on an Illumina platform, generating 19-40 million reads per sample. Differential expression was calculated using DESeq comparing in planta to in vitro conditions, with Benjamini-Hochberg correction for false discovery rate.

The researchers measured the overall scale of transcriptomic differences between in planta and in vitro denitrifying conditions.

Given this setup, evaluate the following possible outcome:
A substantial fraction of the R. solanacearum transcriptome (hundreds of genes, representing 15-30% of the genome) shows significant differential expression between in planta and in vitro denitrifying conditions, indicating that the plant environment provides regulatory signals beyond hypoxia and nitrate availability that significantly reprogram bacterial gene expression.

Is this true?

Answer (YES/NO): YES